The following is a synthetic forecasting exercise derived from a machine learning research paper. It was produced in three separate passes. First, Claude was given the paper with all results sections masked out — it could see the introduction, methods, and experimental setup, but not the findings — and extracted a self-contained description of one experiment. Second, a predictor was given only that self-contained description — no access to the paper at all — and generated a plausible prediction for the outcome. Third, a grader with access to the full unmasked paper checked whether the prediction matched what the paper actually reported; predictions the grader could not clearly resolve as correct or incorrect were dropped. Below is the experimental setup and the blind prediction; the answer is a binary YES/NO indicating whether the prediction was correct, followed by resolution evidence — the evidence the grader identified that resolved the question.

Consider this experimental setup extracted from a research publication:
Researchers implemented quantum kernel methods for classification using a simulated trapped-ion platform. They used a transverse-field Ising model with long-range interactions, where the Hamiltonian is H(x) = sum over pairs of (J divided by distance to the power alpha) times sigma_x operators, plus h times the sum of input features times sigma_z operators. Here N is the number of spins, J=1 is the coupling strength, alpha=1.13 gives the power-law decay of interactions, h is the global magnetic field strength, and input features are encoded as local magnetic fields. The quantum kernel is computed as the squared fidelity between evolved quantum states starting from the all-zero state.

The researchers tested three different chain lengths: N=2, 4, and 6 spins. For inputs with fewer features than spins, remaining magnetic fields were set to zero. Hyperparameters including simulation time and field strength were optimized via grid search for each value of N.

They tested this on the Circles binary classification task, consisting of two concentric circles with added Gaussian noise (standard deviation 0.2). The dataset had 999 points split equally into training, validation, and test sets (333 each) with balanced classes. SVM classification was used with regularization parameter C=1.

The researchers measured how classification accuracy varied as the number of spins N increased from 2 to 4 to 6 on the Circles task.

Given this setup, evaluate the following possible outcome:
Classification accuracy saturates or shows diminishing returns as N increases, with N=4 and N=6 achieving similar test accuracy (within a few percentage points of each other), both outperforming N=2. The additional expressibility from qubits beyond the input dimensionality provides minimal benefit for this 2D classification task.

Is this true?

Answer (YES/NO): YES